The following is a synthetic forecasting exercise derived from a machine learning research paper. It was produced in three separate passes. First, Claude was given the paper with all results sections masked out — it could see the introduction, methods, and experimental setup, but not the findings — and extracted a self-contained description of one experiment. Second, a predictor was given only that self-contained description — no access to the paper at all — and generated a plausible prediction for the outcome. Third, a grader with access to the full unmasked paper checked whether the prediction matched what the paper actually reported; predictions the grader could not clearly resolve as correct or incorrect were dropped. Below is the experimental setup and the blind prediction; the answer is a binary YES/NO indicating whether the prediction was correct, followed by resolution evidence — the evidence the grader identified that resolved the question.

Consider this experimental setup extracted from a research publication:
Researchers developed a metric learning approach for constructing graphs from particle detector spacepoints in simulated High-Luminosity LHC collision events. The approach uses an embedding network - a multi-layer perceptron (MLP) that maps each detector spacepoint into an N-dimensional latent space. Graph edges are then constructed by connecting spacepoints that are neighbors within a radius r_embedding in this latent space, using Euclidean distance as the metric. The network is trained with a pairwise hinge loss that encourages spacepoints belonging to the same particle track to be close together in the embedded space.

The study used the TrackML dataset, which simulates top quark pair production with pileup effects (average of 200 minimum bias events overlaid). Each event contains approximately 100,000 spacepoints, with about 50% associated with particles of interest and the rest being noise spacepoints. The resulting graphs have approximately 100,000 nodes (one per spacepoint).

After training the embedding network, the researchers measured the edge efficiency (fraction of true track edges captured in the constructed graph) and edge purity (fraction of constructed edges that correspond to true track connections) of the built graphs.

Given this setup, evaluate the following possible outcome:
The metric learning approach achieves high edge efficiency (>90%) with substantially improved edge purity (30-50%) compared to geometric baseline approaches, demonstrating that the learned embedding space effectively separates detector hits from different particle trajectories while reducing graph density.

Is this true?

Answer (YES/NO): NO